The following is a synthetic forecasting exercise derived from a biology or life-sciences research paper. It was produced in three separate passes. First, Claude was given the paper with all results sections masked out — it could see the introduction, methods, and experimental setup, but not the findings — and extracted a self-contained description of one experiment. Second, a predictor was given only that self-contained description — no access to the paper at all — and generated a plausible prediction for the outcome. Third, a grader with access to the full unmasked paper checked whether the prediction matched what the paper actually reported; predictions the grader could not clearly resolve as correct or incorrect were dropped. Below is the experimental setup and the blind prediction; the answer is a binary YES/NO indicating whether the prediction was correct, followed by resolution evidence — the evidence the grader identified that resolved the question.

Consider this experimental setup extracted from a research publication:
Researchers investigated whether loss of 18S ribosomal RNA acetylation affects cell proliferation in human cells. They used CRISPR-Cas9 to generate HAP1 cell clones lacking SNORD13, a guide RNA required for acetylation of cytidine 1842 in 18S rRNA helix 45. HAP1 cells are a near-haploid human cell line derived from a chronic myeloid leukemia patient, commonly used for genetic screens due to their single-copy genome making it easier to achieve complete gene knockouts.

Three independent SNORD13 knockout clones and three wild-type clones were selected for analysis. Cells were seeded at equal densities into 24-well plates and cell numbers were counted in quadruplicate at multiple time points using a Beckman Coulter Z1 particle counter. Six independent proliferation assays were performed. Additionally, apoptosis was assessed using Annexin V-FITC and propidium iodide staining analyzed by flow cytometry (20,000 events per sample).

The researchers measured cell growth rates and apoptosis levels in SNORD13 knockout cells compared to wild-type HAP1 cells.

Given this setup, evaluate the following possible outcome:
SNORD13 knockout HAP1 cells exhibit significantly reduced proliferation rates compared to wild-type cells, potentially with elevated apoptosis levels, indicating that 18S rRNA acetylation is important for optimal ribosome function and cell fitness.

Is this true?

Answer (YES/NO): NO